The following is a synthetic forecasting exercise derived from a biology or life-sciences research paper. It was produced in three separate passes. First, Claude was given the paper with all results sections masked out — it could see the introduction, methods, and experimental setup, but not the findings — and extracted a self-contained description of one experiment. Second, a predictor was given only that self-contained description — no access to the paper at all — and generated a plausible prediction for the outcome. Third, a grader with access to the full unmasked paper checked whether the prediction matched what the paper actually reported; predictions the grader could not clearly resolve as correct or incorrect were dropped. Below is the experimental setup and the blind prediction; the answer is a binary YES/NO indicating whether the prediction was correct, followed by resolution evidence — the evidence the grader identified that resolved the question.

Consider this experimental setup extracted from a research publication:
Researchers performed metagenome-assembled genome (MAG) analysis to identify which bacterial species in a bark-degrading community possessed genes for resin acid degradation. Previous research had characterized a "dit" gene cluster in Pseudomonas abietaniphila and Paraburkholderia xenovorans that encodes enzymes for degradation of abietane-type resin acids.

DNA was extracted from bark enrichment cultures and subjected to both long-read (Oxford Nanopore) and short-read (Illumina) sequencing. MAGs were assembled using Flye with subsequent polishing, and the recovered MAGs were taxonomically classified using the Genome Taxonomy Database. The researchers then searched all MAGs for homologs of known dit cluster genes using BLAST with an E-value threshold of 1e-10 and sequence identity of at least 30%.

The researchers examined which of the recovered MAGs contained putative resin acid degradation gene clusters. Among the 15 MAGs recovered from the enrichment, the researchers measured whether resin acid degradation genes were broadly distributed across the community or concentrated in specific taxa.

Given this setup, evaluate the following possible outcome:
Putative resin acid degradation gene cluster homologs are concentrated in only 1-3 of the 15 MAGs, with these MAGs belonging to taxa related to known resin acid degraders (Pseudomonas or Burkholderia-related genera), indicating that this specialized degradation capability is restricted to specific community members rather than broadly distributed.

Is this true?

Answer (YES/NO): NO